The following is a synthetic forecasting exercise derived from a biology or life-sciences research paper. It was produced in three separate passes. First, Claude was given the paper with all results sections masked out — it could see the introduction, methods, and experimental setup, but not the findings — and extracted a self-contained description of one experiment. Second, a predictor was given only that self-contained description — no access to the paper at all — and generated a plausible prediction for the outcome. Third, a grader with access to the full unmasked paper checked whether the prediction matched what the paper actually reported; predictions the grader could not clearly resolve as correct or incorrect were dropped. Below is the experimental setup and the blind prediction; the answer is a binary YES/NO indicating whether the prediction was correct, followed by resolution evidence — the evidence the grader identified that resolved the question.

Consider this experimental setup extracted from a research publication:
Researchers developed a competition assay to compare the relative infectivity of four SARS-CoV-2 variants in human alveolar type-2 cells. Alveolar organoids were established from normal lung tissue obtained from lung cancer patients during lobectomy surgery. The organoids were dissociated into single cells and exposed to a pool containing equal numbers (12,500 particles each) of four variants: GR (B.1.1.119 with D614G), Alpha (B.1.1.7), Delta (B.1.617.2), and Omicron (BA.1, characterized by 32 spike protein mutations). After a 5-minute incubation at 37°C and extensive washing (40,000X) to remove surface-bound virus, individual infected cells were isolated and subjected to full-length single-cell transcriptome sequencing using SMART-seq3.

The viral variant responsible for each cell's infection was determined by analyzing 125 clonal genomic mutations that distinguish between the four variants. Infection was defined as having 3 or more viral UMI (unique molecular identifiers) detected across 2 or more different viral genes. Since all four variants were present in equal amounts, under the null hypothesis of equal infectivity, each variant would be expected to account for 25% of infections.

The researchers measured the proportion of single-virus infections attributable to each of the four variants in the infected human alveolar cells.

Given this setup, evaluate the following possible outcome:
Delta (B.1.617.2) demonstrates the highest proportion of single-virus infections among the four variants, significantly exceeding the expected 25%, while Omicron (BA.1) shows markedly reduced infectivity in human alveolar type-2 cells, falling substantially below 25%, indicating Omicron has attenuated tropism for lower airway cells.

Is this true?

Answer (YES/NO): NO